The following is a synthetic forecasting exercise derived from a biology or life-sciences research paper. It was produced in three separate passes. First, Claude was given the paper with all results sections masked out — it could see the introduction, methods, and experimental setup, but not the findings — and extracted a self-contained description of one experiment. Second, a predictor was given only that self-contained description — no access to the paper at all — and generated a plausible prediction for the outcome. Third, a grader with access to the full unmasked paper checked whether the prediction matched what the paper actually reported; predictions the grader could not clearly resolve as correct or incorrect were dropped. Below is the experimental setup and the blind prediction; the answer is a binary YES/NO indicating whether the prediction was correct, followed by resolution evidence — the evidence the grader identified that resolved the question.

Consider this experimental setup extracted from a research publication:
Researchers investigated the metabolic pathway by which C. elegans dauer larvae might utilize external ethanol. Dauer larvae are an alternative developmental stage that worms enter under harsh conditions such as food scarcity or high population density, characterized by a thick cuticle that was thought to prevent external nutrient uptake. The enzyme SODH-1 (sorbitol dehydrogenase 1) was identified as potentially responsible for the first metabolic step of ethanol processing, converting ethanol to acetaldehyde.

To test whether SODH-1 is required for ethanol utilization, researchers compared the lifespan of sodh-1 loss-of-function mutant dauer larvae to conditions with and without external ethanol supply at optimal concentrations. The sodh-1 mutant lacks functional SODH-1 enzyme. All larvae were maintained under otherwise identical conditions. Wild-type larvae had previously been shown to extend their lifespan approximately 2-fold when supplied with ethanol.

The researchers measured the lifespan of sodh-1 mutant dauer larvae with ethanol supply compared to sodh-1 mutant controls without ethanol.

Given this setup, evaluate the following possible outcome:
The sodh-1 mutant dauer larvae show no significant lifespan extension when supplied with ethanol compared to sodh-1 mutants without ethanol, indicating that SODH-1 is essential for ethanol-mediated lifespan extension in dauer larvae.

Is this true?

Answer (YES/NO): YES